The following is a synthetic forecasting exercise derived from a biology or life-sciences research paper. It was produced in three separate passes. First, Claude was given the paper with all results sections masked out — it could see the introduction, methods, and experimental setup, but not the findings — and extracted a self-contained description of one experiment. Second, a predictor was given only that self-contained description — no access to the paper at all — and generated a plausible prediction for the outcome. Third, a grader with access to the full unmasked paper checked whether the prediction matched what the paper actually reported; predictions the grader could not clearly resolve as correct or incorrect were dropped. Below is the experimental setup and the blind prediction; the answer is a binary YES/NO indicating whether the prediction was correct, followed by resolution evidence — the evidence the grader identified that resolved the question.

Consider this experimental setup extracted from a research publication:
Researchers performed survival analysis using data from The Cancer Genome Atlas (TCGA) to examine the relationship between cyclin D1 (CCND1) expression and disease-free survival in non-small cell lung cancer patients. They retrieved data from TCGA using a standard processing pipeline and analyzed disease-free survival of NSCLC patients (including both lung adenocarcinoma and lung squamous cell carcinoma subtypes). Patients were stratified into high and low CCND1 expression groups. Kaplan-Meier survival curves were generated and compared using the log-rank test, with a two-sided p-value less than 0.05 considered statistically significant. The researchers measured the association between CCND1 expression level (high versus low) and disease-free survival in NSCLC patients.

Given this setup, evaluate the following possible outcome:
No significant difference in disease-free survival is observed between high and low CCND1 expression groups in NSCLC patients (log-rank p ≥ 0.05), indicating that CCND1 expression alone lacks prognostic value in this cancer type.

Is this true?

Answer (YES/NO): NO